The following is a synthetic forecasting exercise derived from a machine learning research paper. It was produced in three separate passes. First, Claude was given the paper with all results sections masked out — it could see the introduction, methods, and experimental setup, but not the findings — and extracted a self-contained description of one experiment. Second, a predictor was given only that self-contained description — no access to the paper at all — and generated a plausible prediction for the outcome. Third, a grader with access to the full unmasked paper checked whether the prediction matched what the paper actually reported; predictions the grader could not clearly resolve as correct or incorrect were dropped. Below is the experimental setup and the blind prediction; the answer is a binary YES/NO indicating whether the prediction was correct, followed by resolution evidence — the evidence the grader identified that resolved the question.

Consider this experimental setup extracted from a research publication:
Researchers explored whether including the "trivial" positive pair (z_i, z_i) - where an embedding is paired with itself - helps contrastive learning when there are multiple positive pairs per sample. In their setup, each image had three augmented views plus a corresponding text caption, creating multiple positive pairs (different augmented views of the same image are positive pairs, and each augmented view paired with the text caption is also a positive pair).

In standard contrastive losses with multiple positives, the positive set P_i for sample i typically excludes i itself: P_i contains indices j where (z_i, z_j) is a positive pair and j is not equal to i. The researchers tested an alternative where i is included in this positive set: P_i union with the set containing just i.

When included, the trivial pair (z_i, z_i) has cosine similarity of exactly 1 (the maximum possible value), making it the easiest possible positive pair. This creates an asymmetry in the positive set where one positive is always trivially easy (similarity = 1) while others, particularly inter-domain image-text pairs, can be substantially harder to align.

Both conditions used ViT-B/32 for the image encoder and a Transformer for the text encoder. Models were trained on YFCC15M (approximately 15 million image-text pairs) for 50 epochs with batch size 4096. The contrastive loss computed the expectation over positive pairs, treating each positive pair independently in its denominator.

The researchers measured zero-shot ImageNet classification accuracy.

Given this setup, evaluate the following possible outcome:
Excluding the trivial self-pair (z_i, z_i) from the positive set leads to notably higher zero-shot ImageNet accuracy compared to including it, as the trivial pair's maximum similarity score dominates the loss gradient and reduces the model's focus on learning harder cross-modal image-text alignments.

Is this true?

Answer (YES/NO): NO